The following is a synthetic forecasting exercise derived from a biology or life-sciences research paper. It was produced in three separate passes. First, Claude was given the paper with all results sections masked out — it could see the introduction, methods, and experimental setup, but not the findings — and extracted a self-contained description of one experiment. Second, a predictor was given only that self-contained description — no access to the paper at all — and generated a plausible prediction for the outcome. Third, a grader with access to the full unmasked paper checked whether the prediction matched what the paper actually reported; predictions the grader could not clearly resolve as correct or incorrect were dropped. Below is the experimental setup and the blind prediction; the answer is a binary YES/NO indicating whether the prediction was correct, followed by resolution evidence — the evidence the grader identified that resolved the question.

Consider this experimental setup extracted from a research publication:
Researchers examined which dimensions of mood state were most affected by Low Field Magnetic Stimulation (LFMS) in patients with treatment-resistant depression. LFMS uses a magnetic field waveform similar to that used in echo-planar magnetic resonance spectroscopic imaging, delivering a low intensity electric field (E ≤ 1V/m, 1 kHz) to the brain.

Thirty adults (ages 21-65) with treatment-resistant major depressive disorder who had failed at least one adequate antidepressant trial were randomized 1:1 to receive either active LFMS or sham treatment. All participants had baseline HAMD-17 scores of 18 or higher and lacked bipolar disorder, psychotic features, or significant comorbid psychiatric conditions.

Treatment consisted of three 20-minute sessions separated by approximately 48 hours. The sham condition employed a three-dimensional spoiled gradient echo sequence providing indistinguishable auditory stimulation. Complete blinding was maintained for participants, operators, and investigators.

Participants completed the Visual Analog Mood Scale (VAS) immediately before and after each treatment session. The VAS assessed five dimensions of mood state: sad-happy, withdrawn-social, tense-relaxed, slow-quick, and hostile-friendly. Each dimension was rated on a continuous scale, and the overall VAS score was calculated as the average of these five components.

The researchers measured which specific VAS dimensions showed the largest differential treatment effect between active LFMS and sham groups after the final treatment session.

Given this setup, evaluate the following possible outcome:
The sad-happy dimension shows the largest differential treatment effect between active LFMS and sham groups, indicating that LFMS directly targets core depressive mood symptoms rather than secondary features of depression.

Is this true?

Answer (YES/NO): NO